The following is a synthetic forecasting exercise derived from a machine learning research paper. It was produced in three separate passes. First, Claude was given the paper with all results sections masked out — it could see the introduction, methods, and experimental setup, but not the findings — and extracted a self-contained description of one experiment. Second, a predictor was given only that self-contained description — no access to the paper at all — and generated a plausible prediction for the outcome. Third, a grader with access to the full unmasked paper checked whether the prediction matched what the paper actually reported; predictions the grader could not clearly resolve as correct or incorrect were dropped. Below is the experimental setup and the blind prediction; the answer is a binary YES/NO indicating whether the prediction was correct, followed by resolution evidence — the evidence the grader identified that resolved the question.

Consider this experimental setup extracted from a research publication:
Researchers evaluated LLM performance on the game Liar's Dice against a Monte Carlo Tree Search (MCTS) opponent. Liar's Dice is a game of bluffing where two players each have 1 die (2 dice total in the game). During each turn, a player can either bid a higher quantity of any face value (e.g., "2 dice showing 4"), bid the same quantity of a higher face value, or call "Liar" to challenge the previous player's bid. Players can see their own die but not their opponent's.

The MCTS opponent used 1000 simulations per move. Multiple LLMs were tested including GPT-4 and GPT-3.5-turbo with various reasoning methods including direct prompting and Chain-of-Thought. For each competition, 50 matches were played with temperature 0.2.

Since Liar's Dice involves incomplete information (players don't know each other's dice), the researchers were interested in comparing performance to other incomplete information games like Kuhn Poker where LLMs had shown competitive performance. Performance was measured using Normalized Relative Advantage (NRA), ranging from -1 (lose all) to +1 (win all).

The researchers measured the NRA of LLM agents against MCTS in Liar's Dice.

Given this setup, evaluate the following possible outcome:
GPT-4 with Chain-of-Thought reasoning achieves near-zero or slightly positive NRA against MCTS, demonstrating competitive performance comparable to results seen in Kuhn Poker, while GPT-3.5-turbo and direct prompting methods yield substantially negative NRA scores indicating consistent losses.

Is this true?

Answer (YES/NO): NO